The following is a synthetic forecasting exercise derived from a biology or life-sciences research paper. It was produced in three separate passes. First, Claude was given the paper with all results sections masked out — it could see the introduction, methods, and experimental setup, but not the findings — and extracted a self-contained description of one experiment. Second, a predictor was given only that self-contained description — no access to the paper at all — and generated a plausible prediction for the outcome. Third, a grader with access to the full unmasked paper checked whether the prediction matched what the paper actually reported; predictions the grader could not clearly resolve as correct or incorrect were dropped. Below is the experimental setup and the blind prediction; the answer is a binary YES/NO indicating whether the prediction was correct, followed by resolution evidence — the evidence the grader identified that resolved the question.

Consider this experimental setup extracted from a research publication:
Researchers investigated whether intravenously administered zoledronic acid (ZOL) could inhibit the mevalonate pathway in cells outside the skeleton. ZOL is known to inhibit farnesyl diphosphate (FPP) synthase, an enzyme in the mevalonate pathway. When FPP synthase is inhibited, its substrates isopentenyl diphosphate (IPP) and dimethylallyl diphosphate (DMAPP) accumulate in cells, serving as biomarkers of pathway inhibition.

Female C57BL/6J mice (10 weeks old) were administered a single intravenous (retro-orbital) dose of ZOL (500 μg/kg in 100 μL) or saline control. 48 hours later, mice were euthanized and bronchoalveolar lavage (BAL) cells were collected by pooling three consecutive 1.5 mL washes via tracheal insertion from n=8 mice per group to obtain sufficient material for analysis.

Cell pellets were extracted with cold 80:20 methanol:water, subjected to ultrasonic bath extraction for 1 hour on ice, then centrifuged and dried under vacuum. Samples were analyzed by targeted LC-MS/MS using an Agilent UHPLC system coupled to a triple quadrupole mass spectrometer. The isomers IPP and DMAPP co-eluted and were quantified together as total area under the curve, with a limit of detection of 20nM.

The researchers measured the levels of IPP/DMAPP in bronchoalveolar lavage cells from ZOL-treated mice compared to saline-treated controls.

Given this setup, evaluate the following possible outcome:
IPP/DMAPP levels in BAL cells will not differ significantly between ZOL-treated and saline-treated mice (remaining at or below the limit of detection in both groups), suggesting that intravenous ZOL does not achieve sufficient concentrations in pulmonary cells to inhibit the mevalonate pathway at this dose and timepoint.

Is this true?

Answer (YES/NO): NO